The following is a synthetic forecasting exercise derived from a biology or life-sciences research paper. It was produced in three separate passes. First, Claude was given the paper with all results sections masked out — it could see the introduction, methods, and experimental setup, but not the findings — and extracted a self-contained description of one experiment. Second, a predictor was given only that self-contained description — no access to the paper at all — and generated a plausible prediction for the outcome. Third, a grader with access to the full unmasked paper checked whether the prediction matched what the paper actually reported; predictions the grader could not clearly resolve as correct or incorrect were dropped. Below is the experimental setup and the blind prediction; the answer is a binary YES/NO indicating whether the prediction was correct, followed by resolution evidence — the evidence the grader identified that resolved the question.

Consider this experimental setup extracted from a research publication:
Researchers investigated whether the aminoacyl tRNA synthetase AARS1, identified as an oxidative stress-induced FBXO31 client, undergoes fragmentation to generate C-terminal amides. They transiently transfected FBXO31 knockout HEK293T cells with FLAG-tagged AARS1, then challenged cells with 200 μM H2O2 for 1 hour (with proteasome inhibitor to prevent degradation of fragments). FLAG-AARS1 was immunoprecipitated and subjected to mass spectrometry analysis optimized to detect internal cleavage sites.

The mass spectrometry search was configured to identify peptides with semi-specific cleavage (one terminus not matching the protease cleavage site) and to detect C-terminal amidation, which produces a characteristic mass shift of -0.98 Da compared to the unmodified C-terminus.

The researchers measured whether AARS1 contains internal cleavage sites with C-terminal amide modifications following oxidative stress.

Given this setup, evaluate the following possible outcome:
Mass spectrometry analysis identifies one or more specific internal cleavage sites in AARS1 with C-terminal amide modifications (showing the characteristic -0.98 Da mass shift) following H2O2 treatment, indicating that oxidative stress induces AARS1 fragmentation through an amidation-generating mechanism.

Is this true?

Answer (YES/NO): YES